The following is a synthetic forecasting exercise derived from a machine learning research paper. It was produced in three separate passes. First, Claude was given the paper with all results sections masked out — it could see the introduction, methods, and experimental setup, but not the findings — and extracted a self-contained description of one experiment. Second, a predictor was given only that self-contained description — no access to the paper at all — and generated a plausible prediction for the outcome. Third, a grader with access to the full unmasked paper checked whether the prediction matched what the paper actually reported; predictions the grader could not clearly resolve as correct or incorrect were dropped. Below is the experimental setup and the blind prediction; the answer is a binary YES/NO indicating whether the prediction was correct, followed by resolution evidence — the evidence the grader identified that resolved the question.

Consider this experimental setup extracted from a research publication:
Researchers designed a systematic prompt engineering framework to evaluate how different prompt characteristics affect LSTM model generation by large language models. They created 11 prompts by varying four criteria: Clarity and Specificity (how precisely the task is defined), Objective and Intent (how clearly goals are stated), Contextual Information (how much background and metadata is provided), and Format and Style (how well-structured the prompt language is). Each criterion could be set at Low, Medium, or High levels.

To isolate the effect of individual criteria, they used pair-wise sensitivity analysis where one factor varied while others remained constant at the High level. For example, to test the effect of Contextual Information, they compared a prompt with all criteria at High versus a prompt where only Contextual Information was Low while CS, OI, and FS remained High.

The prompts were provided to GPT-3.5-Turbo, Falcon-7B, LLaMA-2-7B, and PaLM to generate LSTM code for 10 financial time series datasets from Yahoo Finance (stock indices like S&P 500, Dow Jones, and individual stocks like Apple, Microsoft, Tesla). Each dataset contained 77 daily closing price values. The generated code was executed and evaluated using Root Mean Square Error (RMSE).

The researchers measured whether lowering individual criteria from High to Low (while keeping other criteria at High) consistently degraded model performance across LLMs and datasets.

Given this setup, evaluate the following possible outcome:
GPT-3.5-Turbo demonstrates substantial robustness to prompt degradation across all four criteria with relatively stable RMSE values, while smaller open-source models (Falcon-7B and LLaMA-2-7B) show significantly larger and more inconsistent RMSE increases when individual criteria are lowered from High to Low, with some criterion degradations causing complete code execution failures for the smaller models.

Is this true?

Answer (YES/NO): NO